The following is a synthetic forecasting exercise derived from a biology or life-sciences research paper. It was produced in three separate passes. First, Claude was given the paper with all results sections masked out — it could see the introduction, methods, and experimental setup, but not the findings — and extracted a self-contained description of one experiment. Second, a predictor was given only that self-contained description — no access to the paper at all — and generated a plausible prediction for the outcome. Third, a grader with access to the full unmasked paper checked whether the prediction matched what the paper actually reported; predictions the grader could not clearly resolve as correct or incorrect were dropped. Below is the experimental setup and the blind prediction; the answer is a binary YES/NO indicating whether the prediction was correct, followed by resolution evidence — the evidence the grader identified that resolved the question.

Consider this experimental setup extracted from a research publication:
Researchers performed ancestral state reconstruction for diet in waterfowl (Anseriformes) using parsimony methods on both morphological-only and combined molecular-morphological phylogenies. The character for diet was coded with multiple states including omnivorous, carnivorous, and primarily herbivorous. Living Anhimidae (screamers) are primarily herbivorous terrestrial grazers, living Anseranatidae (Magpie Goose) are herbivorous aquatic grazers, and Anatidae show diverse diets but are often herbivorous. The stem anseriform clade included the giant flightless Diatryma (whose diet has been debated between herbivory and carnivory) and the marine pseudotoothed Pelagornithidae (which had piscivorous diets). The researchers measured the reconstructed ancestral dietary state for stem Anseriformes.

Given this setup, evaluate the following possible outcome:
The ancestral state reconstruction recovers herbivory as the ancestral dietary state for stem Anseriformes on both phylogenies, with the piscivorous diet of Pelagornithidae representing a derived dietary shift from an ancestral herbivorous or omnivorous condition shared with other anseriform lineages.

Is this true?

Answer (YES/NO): NO